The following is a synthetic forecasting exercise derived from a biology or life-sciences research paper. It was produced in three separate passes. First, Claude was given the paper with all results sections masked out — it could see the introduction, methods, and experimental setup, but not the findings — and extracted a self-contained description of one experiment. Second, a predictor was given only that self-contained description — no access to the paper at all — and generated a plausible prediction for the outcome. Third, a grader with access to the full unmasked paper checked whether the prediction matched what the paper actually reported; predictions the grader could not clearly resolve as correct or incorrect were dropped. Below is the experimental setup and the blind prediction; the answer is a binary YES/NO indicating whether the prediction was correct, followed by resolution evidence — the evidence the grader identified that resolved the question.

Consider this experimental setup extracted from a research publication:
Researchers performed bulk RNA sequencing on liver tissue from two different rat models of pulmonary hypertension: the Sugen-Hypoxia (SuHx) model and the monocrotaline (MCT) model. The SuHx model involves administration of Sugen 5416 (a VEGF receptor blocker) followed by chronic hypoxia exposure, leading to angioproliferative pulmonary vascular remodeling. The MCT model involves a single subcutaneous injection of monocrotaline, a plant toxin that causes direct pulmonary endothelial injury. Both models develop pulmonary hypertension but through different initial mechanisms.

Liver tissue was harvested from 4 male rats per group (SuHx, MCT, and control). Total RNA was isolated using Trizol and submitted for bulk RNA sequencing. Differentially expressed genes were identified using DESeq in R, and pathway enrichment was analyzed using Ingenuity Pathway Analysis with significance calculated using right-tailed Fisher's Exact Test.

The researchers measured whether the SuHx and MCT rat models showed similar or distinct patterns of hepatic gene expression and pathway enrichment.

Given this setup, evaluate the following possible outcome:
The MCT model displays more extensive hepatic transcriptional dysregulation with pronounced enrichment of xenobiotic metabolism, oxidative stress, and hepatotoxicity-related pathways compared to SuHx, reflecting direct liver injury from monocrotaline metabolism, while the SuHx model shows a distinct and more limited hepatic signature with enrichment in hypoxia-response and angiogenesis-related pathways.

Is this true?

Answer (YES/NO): NO